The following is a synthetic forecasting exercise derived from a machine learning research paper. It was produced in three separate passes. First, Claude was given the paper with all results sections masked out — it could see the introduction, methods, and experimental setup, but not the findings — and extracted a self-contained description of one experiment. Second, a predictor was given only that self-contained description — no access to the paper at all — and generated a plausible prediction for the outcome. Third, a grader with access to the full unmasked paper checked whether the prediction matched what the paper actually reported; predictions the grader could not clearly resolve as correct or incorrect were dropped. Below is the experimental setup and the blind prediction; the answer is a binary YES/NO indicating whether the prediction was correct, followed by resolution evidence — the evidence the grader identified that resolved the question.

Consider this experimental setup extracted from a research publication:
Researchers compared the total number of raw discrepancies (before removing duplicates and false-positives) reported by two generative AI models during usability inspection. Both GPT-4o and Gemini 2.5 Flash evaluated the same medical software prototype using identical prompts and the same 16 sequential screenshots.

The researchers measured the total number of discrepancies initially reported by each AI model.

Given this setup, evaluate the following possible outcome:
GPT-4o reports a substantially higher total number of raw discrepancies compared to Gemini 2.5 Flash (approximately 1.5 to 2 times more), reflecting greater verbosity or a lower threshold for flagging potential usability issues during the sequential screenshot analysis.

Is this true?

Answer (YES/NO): NO